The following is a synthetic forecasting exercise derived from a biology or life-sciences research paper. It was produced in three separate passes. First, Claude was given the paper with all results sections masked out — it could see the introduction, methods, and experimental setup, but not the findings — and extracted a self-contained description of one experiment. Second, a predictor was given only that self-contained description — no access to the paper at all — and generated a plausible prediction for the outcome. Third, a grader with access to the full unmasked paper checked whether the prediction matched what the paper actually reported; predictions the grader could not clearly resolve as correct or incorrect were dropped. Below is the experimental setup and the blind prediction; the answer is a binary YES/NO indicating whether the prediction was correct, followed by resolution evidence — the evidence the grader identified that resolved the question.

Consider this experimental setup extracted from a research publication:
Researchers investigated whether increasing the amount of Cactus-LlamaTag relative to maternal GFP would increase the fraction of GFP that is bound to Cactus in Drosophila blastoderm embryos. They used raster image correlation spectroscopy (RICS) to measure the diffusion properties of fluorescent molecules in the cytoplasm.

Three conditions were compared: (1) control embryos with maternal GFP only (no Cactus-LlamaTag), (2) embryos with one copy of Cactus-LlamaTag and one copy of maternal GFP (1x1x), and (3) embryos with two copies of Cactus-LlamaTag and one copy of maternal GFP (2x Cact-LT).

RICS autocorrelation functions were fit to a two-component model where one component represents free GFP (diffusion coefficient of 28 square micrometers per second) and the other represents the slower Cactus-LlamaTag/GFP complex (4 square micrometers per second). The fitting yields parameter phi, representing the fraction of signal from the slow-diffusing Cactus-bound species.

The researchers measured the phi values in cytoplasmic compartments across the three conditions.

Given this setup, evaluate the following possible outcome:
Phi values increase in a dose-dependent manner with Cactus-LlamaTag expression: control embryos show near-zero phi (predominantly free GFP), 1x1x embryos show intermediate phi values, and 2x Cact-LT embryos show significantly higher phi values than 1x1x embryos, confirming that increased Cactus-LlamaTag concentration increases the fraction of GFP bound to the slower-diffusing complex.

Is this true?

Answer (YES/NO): YES